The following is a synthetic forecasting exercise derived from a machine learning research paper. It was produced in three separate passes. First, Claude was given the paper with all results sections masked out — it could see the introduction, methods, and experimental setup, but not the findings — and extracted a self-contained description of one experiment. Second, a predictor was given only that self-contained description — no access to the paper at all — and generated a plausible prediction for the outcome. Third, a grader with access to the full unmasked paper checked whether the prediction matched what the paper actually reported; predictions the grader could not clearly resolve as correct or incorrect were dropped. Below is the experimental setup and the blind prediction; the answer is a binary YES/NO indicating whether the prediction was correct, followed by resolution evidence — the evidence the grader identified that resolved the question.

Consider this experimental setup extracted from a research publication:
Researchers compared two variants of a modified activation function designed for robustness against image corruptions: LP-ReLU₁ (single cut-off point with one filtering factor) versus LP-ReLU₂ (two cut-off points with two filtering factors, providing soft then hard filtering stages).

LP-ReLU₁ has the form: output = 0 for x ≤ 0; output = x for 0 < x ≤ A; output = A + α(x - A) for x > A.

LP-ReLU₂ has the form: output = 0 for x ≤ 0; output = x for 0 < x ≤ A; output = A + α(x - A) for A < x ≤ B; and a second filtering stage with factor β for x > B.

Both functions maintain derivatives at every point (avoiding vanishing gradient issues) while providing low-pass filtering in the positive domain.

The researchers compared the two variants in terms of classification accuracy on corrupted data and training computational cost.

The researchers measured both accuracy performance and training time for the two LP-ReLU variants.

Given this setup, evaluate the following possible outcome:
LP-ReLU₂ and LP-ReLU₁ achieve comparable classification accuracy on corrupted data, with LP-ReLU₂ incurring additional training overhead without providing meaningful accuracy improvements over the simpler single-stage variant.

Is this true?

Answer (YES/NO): NO